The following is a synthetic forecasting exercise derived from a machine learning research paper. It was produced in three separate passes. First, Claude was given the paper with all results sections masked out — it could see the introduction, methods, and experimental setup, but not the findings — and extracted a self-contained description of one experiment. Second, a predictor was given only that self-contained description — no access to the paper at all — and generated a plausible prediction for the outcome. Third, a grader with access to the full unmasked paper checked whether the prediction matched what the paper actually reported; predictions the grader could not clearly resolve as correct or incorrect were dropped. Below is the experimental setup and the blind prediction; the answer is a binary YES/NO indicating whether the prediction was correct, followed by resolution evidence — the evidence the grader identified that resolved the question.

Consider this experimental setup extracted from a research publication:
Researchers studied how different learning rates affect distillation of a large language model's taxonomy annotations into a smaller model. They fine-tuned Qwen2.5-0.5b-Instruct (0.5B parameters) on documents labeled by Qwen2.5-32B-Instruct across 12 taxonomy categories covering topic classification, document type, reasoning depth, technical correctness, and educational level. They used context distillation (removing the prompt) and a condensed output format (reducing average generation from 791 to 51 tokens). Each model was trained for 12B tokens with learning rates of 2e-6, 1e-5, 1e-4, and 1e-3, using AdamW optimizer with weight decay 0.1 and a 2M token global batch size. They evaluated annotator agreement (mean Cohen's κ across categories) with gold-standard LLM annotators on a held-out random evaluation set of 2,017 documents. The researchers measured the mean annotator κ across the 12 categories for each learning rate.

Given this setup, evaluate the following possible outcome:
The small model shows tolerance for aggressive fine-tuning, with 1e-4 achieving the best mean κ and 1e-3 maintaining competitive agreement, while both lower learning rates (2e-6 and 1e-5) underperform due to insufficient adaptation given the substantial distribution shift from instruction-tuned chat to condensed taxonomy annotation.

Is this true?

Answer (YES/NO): NO